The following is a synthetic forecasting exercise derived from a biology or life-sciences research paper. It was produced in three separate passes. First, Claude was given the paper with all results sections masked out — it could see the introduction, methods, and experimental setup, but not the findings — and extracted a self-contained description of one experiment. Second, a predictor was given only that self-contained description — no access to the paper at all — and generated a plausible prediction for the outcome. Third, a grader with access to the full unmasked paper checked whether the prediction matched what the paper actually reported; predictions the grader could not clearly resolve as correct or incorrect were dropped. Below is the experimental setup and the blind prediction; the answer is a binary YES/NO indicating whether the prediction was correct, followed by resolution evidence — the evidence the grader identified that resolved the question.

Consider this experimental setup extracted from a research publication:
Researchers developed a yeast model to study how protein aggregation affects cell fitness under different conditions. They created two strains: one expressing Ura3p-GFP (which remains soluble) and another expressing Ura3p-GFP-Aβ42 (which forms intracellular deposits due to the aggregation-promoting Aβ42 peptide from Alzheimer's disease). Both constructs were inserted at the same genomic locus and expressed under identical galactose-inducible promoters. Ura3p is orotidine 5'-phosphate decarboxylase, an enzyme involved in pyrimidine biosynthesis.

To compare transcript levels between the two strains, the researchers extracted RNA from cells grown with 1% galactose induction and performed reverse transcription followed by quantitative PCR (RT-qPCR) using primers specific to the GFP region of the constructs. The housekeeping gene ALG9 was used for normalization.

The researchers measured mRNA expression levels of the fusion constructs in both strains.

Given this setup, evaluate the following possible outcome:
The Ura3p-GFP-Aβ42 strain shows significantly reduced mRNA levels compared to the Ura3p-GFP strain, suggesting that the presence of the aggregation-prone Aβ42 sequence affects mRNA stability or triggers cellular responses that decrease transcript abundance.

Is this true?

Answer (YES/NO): NO